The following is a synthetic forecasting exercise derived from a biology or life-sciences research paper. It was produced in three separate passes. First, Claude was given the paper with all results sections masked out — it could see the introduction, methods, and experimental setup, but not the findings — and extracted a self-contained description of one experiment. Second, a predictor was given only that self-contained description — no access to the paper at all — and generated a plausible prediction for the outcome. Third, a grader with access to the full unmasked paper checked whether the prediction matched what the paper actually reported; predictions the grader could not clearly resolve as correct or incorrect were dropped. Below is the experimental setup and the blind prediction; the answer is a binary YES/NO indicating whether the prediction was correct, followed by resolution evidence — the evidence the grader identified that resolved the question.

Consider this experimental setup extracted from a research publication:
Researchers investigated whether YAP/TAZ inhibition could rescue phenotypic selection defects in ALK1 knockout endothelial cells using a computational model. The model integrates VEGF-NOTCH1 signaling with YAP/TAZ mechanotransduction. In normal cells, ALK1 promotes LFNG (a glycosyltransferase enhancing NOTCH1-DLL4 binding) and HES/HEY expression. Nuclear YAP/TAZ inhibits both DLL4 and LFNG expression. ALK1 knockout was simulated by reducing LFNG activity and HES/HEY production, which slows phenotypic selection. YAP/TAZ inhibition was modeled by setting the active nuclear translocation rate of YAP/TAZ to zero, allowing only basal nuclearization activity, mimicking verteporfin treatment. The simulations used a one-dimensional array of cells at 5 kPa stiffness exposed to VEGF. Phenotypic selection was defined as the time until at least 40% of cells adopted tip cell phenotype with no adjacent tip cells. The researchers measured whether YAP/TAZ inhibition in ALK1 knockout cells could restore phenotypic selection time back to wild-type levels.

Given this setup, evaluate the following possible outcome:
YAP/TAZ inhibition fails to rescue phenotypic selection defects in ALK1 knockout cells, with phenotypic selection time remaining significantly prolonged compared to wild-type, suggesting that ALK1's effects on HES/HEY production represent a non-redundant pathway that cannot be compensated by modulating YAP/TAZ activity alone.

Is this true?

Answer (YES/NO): NO